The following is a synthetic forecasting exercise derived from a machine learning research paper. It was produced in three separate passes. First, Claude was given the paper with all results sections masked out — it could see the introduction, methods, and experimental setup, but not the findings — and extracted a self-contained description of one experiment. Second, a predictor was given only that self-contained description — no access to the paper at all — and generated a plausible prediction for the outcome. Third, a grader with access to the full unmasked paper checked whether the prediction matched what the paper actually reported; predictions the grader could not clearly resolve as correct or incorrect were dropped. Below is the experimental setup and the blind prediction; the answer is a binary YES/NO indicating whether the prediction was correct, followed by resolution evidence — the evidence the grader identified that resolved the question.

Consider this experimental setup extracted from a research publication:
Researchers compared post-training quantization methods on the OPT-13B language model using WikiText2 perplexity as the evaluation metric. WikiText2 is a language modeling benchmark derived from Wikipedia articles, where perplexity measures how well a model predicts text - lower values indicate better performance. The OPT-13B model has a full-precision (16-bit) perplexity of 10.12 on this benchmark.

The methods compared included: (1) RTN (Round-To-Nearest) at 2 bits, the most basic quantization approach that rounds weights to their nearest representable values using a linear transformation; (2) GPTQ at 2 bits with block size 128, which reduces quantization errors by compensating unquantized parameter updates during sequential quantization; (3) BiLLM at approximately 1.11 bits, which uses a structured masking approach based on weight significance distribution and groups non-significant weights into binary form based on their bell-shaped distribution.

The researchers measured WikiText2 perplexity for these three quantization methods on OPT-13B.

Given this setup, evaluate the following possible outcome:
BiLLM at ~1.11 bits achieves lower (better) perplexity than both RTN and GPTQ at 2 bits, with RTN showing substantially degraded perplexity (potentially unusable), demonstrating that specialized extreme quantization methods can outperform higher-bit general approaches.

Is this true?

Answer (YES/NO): YES